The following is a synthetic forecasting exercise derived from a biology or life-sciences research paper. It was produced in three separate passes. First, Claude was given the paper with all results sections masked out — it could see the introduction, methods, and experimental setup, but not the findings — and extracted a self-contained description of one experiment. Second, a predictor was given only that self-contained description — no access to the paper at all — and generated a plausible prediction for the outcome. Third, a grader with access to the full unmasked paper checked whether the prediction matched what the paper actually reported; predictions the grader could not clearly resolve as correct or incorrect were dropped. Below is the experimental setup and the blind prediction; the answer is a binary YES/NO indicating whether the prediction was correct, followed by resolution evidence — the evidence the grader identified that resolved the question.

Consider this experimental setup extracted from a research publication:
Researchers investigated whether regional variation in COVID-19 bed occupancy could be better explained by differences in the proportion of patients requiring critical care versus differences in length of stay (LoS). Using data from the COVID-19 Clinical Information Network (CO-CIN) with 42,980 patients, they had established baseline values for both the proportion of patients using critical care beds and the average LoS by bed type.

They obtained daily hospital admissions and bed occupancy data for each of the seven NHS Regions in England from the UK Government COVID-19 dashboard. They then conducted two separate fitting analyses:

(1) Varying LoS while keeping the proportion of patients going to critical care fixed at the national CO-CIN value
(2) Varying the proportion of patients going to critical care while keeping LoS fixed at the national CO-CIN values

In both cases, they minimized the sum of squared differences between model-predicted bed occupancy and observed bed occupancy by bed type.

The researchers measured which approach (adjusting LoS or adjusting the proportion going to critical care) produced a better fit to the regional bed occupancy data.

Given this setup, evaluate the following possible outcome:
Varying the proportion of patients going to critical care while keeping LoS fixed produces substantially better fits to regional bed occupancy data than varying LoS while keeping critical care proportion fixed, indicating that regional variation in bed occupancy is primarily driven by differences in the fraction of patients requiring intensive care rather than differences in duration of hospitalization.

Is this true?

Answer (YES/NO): NO